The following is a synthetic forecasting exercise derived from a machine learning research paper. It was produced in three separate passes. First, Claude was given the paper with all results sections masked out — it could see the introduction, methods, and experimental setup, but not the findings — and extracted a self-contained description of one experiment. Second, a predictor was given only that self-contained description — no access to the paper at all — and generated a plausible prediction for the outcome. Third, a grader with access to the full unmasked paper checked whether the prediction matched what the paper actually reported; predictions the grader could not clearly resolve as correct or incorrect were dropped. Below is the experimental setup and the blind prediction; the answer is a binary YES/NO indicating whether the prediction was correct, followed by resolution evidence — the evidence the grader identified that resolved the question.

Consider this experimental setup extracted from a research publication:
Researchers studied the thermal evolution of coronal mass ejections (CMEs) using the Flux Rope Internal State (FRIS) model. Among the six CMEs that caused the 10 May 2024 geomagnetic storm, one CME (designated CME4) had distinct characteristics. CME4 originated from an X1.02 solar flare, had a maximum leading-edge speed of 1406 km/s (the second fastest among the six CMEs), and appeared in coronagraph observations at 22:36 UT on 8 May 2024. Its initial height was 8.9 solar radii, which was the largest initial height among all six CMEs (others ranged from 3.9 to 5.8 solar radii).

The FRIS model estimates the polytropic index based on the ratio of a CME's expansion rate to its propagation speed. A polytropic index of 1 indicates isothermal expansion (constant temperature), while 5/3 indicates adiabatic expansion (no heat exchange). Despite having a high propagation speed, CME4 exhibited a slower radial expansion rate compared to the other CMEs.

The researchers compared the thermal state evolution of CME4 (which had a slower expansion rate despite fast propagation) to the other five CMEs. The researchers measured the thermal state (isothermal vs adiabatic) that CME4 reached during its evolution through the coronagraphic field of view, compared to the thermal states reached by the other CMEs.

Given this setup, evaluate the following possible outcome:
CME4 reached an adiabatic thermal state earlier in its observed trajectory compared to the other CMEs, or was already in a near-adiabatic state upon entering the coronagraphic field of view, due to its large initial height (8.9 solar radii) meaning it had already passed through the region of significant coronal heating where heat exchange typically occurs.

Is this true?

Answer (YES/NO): NO